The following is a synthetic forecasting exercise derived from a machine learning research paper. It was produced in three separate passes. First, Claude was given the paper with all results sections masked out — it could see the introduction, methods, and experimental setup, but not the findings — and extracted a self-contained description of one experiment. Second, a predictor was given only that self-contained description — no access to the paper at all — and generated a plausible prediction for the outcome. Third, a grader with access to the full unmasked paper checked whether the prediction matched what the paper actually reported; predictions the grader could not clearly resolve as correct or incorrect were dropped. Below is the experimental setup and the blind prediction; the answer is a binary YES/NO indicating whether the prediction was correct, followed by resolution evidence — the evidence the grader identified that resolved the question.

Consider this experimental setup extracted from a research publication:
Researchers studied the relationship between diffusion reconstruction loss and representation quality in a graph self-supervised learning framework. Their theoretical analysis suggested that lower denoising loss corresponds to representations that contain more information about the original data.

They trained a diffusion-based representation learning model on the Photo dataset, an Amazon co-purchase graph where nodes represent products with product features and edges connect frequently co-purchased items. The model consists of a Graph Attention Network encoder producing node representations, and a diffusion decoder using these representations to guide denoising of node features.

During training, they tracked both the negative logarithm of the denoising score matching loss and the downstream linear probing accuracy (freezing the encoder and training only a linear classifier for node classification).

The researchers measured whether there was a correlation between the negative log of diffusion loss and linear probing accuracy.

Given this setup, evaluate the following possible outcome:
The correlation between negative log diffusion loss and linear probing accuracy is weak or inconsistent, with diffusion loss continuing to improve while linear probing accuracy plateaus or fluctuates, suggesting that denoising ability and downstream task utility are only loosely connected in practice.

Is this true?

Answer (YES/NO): NO